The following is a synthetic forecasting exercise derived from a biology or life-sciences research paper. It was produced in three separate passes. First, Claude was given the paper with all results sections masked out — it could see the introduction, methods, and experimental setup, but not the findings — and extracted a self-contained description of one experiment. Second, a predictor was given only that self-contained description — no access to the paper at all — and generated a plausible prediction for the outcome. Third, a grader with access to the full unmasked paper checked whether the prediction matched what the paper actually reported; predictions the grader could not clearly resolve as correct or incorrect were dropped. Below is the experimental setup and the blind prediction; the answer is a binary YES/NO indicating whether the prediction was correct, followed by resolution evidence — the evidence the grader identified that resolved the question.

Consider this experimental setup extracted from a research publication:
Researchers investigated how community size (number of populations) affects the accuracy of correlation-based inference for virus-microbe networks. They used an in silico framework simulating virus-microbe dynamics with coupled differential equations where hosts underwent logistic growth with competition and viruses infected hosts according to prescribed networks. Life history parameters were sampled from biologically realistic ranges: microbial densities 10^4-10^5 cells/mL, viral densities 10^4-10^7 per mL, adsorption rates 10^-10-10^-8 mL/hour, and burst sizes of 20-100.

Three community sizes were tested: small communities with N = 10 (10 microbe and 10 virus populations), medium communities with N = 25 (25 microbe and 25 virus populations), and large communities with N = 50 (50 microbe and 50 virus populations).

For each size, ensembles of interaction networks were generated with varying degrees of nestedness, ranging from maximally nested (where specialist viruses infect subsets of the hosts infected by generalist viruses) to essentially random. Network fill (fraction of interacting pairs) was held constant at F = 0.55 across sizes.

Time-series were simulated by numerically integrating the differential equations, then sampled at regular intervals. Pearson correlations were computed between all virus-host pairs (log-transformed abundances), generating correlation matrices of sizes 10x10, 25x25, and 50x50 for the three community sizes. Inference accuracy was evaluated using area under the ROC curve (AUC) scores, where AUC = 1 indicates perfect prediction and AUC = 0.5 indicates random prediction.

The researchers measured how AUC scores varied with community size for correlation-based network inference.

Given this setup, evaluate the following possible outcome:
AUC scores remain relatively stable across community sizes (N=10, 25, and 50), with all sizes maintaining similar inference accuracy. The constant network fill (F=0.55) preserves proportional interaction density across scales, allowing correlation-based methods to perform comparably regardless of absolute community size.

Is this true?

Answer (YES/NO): YES